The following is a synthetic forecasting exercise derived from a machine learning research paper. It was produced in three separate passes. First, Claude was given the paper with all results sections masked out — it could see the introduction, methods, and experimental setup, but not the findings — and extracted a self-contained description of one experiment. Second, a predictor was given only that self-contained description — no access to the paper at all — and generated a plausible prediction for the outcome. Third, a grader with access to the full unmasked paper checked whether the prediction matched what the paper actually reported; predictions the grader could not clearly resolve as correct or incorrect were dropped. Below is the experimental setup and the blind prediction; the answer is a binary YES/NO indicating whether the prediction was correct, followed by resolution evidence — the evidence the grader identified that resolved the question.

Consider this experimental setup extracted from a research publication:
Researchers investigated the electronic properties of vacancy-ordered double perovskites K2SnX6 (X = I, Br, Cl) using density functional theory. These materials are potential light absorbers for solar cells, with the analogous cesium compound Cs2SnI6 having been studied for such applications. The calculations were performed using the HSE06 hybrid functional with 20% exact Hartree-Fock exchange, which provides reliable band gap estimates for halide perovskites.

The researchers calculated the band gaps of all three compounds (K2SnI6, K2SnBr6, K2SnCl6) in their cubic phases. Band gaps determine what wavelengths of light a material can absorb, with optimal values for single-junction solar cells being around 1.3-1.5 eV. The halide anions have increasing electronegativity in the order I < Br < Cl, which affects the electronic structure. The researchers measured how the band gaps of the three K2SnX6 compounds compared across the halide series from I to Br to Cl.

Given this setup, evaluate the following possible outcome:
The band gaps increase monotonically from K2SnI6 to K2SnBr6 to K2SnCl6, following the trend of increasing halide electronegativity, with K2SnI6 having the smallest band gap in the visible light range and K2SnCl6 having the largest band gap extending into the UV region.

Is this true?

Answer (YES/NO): NO